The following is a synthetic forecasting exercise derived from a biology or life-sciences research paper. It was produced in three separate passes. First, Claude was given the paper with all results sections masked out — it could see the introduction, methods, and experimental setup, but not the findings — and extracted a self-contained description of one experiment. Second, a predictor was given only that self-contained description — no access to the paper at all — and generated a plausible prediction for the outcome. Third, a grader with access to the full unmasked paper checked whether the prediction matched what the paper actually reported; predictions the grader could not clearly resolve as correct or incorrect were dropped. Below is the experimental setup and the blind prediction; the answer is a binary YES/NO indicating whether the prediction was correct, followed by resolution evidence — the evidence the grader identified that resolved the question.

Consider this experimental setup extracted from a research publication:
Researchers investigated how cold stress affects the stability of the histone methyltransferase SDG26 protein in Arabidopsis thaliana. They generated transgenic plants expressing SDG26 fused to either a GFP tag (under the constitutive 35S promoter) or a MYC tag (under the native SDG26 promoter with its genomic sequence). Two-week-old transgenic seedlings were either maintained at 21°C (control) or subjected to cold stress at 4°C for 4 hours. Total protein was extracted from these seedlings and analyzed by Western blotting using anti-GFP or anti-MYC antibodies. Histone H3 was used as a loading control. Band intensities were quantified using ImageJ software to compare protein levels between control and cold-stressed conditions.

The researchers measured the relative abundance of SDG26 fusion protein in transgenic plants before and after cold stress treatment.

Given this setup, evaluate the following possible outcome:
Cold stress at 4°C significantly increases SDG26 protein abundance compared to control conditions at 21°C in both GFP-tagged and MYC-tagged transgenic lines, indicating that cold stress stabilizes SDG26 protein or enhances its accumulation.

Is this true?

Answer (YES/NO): NO